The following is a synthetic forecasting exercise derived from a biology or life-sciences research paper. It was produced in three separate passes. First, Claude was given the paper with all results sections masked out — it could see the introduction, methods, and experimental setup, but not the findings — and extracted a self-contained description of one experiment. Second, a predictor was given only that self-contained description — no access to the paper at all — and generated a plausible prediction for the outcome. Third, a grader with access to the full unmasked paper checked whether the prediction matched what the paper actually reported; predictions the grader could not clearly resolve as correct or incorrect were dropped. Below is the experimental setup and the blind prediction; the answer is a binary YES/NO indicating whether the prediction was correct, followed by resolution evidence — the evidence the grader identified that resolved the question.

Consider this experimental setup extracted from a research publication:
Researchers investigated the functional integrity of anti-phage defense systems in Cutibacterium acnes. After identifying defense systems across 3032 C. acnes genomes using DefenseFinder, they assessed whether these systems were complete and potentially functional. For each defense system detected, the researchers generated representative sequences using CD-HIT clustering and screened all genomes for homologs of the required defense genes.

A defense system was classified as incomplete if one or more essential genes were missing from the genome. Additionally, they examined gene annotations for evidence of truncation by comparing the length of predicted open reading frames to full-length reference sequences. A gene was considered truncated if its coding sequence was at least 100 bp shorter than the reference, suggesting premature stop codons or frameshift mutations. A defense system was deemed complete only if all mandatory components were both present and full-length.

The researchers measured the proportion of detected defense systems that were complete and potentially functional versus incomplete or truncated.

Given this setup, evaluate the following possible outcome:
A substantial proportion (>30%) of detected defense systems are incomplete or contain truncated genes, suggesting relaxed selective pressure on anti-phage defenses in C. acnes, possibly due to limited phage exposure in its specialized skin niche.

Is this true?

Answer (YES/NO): YES